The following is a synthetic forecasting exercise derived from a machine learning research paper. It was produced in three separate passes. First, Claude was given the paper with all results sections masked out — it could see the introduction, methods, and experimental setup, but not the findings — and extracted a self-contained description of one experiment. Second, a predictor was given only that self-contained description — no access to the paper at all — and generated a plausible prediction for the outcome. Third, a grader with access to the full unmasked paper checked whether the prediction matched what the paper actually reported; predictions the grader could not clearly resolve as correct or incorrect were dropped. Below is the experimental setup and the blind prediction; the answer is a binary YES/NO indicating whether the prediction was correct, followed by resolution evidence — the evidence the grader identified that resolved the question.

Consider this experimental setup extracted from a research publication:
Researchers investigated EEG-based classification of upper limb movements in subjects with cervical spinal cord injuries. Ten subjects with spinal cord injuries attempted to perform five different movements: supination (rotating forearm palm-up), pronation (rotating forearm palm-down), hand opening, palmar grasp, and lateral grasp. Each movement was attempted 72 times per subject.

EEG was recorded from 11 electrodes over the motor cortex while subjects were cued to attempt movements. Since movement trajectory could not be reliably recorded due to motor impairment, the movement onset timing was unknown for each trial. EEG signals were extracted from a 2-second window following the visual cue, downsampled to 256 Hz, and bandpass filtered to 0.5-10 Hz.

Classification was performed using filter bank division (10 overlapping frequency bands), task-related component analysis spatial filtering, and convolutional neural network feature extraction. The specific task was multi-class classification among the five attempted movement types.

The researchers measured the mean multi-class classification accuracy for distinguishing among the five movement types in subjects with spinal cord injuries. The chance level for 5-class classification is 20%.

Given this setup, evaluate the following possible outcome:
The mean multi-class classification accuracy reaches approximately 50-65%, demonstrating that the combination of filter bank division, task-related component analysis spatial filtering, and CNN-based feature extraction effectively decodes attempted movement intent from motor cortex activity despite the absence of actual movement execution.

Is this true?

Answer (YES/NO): NO